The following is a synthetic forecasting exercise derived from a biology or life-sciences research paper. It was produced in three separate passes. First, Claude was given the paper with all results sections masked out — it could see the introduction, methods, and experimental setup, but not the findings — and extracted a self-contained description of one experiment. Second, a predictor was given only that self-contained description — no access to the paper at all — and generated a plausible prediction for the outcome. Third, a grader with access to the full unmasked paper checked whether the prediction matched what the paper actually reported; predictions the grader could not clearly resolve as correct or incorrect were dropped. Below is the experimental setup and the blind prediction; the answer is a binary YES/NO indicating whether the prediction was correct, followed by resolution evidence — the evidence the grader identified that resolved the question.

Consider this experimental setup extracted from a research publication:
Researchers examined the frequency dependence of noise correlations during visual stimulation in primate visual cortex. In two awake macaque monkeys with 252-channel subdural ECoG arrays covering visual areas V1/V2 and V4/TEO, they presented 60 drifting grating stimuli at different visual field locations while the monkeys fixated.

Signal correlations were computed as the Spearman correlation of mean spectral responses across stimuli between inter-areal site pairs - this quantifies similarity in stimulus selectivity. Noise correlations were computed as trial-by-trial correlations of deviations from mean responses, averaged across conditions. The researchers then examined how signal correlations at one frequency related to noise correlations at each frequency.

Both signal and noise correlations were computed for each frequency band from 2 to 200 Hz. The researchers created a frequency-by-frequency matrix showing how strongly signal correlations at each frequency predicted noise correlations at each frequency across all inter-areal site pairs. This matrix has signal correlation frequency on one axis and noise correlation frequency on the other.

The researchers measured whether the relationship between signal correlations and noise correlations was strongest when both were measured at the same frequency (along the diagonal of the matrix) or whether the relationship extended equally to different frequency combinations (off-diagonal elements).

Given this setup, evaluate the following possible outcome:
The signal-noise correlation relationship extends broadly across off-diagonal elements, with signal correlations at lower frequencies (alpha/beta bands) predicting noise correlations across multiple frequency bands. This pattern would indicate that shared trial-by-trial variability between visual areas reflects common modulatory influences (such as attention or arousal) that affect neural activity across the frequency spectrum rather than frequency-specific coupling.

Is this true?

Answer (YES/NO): NO